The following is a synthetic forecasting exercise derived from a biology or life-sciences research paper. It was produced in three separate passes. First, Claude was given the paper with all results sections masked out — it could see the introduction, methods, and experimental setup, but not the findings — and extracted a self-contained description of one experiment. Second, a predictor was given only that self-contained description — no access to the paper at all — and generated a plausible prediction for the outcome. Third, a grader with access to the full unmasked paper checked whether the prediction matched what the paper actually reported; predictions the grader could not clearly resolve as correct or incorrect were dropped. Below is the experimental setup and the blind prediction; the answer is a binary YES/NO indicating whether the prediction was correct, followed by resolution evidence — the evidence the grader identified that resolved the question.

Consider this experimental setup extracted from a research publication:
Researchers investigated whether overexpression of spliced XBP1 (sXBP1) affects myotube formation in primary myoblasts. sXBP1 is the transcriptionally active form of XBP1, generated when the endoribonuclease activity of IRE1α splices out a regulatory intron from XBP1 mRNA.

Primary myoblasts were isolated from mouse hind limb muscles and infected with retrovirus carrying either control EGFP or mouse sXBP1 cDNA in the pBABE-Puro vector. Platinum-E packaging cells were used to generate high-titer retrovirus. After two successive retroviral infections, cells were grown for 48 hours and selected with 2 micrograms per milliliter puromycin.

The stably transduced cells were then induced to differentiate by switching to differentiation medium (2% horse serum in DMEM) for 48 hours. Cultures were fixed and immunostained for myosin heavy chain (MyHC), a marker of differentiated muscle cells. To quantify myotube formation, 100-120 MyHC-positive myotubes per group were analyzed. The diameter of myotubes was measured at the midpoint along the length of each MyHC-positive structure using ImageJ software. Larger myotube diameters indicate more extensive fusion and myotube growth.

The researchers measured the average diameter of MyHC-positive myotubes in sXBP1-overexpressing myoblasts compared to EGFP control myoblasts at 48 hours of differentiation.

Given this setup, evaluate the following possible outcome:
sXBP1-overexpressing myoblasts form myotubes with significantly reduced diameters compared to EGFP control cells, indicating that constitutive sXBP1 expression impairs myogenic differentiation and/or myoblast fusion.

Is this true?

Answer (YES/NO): NO